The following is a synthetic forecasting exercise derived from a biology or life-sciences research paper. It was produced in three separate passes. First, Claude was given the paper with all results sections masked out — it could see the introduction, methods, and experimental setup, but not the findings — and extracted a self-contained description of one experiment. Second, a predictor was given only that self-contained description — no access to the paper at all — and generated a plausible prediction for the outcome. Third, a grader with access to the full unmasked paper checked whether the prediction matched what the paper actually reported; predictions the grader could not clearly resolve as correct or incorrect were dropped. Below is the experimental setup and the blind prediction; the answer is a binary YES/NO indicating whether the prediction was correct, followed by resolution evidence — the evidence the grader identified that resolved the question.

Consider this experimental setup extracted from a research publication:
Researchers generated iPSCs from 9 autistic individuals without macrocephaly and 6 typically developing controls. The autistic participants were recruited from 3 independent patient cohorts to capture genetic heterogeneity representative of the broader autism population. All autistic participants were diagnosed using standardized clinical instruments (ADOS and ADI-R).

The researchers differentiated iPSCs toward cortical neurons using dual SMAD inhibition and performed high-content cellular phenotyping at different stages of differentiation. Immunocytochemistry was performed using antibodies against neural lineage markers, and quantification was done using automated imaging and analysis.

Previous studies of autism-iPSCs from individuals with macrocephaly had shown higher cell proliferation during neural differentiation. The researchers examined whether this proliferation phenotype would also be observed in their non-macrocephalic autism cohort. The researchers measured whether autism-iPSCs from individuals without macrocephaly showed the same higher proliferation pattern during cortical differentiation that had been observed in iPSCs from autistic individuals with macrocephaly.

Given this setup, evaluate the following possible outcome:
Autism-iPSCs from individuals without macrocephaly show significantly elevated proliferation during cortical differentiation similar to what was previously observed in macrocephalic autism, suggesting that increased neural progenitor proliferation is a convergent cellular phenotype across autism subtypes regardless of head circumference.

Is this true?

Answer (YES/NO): NO